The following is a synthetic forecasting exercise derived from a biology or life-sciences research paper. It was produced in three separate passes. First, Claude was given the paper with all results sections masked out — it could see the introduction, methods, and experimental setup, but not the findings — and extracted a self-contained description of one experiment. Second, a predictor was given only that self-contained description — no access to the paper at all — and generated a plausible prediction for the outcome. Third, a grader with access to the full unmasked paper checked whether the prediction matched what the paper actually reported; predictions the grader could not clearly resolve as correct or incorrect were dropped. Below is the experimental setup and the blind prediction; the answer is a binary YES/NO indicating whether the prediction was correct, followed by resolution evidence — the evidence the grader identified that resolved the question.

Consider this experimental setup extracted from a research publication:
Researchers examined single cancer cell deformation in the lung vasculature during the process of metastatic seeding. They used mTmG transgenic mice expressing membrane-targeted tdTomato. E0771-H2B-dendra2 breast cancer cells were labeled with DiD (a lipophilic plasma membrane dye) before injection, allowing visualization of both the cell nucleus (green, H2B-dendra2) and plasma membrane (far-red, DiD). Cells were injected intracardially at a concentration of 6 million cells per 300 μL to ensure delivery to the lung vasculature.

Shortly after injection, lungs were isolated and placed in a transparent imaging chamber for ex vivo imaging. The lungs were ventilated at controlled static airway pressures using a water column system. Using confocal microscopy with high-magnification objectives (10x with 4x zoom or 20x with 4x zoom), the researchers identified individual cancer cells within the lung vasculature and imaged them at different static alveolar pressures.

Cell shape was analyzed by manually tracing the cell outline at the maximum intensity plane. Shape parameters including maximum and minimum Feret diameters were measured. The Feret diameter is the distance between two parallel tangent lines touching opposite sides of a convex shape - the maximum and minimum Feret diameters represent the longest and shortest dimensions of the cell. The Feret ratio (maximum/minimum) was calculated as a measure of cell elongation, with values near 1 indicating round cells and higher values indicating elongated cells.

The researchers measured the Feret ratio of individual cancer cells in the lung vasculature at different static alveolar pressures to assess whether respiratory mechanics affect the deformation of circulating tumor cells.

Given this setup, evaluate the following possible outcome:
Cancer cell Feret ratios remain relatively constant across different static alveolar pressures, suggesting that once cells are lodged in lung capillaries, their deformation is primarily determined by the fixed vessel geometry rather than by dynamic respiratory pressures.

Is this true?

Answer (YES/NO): NO